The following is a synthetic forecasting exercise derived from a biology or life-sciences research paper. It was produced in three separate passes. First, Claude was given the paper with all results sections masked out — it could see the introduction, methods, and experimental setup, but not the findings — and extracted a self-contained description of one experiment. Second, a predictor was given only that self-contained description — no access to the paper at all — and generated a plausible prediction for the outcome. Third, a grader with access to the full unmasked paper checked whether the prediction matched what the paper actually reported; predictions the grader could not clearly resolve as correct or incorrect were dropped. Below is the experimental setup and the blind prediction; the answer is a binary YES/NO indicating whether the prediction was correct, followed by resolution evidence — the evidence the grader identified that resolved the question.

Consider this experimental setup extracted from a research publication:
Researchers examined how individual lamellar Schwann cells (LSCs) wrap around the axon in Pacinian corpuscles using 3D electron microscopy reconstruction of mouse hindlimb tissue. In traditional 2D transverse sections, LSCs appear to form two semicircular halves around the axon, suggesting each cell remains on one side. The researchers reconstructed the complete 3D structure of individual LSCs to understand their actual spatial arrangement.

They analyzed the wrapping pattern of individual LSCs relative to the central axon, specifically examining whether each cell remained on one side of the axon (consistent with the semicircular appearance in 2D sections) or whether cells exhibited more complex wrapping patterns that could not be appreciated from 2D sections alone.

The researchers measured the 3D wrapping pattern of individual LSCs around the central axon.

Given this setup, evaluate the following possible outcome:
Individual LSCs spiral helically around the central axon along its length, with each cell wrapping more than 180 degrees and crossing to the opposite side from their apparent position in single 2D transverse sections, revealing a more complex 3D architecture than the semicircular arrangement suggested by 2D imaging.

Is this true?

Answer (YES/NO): NO